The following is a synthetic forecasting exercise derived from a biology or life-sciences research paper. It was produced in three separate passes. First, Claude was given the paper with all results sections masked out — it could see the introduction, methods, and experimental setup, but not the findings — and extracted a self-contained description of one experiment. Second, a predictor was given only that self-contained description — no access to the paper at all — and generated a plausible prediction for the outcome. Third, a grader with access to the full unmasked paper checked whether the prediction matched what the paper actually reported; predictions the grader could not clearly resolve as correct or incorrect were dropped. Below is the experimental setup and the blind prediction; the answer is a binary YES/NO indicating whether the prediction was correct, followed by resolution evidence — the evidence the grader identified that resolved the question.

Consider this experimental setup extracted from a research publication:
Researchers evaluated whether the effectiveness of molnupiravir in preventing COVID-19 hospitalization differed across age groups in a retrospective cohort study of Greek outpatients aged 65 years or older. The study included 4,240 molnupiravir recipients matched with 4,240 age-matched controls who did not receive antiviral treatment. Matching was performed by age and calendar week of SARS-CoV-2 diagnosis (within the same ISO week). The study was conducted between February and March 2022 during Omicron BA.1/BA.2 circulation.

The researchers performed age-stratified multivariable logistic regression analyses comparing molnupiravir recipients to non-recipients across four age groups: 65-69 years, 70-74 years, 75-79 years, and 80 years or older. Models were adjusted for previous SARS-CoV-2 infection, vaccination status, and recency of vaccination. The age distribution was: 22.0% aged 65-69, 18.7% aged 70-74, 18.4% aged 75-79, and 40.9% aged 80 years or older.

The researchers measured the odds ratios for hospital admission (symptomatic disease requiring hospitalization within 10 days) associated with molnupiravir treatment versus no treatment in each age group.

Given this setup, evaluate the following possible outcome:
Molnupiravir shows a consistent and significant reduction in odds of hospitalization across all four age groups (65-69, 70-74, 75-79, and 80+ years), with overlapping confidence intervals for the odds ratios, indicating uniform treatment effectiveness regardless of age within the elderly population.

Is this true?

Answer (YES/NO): NO